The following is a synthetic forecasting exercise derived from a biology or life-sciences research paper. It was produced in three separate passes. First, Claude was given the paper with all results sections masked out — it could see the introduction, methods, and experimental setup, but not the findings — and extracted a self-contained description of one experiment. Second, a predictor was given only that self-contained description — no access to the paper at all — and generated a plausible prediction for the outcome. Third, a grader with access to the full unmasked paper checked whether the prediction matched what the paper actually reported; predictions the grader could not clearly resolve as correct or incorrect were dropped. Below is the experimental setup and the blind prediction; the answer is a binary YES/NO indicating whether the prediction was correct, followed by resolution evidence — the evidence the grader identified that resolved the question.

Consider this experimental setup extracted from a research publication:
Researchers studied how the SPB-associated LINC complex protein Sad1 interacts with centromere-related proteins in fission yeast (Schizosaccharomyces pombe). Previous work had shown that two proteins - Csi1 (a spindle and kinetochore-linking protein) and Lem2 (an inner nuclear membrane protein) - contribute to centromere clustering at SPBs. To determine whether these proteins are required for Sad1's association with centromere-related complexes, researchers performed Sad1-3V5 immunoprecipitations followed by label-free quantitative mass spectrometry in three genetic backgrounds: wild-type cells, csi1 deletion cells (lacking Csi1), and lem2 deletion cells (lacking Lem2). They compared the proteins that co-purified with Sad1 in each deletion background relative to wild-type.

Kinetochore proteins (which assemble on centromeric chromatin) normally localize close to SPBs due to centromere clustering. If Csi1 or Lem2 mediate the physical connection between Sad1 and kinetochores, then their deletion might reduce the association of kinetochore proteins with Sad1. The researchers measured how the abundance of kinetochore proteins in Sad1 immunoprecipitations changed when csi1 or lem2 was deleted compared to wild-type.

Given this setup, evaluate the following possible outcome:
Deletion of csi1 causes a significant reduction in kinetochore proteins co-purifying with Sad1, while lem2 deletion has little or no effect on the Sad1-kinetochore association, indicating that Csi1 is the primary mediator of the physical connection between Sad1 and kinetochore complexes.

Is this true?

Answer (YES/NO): YES